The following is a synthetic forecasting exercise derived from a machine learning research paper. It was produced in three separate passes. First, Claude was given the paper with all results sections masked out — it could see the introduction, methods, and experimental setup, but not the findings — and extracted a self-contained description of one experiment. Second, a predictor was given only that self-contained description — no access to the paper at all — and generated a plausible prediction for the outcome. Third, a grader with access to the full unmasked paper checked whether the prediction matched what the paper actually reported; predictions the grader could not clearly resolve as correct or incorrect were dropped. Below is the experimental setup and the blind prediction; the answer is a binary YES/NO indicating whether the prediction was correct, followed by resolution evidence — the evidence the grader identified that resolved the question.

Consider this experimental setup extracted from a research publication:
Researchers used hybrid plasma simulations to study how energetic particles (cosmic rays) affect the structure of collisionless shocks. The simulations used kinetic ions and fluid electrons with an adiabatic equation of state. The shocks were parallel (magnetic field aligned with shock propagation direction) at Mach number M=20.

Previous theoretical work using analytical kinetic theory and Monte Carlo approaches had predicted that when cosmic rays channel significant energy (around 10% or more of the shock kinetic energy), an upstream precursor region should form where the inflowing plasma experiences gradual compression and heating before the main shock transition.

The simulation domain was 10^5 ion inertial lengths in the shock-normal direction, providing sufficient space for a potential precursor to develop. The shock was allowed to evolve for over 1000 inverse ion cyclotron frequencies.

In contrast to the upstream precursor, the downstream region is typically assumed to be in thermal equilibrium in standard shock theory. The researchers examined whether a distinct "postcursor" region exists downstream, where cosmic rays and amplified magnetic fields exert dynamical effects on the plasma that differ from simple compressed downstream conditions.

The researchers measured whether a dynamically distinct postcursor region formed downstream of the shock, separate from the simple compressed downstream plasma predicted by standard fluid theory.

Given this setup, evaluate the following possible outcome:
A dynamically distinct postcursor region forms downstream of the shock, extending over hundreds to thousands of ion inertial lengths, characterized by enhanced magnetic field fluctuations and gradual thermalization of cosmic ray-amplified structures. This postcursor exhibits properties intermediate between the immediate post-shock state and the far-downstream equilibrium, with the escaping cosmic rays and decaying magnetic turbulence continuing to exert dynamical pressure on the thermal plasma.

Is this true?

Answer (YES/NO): NO